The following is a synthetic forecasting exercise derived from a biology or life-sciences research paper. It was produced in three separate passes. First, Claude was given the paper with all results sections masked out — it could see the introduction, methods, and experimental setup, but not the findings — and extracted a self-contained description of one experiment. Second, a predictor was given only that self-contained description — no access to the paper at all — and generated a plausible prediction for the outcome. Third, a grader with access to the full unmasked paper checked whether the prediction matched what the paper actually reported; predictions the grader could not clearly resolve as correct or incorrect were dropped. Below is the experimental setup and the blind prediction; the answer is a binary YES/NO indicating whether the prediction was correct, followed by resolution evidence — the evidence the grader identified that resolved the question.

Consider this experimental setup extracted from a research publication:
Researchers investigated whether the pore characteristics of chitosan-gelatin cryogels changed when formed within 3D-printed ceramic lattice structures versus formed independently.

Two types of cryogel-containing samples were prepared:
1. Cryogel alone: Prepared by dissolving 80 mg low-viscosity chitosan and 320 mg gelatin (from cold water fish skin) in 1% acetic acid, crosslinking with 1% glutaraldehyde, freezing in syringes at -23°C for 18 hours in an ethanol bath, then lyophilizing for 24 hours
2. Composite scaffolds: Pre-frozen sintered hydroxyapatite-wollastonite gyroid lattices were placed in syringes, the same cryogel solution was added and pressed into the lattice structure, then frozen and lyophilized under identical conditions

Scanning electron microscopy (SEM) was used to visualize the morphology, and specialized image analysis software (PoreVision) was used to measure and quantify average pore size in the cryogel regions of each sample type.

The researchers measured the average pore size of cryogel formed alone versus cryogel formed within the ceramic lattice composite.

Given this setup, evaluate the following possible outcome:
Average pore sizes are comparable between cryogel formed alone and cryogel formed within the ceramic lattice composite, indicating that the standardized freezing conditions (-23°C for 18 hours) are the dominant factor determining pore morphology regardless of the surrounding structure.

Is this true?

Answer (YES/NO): YES